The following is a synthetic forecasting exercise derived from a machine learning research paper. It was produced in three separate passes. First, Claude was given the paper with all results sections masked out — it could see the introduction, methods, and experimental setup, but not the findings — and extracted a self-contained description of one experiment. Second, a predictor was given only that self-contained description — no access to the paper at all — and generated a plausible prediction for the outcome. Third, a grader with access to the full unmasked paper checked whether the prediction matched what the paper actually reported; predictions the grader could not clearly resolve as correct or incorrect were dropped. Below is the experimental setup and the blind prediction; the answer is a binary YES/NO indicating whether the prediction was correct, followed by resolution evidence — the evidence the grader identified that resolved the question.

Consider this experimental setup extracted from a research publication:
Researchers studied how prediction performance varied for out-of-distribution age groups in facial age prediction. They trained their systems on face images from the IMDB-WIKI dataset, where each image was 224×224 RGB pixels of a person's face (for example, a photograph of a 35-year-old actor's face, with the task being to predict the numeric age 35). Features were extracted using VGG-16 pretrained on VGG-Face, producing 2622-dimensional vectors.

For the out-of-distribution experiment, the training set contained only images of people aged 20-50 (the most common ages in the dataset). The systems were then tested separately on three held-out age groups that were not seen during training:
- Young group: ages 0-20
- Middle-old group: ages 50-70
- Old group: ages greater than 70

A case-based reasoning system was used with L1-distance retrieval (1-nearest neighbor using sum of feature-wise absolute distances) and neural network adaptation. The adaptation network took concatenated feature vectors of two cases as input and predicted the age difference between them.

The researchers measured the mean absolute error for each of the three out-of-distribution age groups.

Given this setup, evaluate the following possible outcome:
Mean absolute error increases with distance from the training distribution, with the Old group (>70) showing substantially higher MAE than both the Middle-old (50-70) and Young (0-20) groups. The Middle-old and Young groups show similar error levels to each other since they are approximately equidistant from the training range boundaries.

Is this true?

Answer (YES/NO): NO